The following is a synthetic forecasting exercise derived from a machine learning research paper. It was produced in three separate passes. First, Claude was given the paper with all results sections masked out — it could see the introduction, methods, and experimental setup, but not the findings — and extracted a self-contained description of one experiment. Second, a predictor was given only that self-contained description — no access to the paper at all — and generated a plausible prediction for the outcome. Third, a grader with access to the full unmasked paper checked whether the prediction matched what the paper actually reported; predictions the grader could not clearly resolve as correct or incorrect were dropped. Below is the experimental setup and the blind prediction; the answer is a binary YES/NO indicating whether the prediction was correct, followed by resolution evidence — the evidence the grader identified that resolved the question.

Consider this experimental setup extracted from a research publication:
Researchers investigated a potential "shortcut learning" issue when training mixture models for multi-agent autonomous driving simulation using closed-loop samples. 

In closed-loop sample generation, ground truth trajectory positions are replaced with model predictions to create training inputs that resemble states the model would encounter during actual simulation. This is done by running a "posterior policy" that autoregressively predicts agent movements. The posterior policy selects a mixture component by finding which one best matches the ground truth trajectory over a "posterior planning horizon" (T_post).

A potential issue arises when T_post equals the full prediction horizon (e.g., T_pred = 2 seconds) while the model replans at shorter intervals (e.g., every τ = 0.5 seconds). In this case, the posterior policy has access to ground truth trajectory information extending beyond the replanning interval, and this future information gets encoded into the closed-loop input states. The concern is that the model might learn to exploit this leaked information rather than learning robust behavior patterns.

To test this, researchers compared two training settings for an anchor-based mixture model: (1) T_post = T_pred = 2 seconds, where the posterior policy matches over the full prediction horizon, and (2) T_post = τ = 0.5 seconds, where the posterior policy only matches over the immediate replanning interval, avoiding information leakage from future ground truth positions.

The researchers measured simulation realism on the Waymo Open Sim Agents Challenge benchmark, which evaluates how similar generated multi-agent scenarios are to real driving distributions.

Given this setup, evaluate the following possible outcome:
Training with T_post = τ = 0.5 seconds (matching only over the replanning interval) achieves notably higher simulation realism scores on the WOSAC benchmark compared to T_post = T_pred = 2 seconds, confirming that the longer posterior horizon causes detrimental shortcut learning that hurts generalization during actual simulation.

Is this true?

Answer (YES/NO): YES